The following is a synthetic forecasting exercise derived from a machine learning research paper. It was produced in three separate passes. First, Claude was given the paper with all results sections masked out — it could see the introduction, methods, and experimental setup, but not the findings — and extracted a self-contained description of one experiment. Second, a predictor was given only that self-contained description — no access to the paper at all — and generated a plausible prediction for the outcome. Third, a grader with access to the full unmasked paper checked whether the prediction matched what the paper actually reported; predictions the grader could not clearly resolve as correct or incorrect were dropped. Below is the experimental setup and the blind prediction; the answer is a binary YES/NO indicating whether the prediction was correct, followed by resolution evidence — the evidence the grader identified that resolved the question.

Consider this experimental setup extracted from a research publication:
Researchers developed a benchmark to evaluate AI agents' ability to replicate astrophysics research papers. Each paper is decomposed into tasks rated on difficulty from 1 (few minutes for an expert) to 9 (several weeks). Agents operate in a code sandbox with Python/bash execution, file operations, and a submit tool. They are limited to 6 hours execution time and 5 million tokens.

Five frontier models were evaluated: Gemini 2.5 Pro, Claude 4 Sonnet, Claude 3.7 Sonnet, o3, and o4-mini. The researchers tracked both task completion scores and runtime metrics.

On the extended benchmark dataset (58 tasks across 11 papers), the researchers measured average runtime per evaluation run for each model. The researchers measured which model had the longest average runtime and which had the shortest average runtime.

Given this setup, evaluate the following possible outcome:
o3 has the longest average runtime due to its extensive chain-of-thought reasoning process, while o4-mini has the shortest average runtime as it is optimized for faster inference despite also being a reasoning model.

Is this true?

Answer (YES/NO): NO